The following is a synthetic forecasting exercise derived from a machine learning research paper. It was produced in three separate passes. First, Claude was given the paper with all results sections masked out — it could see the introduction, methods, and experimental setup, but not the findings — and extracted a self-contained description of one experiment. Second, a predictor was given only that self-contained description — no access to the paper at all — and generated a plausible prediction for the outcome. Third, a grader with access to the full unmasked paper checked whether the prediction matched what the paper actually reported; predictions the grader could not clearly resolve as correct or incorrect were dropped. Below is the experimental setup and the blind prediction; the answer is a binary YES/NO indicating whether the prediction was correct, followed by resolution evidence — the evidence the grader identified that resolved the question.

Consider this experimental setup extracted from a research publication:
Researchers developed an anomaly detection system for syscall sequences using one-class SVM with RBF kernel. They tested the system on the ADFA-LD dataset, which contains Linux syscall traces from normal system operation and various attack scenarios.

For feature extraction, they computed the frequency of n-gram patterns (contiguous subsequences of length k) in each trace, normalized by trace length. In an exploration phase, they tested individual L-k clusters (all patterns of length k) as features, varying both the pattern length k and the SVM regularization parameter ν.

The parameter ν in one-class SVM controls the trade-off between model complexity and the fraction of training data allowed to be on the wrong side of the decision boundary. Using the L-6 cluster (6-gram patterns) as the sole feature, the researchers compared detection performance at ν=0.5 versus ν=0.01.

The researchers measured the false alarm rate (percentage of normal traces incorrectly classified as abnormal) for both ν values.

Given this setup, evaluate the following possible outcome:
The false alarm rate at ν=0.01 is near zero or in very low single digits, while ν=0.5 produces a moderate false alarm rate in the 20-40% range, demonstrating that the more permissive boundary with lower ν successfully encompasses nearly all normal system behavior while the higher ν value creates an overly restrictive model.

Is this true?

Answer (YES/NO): NO